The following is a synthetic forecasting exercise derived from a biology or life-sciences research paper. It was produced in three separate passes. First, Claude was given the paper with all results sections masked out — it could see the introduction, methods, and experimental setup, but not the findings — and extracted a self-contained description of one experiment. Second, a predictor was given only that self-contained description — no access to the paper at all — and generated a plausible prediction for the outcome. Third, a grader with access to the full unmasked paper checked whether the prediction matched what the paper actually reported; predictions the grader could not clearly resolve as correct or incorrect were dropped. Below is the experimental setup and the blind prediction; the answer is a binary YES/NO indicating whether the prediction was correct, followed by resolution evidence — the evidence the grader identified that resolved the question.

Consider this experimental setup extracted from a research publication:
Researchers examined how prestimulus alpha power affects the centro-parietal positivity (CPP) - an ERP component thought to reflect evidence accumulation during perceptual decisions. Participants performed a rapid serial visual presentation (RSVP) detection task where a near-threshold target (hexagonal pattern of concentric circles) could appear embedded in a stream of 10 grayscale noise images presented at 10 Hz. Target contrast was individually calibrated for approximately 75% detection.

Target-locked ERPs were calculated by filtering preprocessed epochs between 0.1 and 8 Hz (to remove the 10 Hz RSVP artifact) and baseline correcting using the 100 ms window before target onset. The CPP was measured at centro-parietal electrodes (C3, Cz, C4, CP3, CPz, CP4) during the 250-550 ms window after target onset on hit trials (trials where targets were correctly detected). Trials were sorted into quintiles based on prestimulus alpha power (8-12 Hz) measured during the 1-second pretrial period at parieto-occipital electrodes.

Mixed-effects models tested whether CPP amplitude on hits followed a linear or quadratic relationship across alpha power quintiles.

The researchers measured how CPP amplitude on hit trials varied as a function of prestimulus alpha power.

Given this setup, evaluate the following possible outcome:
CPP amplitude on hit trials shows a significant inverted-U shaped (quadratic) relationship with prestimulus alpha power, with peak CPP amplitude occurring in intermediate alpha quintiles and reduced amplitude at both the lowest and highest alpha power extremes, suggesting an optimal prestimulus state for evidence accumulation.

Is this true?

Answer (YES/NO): YES